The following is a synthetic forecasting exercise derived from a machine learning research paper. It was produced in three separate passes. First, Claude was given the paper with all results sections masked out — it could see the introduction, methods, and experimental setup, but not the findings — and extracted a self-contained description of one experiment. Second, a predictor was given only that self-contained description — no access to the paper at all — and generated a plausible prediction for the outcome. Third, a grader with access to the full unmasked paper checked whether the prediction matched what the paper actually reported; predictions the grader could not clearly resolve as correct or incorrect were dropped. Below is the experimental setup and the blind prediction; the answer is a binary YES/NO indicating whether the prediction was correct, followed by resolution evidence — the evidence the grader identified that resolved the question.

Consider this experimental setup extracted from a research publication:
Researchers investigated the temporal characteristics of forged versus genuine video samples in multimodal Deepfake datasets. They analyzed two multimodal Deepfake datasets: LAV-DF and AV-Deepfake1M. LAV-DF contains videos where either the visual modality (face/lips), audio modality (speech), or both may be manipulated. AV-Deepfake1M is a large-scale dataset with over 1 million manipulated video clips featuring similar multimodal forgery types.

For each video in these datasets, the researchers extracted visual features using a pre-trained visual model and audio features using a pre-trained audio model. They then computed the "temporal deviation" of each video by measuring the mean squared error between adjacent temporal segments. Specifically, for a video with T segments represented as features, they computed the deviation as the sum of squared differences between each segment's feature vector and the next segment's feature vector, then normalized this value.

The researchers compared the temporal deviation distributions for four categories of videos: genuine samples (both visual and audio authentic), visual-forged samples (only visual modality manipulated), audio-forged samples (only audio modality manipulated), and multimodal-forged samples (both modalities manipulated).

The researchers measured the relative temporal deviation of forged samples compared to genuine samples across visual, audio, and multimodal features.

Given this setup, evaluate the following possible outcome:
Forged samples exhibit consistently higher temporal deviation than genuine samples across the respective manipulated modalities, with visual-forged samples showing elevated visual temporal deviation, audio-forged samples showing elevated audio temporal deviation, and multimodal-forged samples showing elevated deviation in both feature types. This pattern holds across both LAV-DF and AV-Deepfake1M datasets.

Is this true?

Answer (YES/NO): YES